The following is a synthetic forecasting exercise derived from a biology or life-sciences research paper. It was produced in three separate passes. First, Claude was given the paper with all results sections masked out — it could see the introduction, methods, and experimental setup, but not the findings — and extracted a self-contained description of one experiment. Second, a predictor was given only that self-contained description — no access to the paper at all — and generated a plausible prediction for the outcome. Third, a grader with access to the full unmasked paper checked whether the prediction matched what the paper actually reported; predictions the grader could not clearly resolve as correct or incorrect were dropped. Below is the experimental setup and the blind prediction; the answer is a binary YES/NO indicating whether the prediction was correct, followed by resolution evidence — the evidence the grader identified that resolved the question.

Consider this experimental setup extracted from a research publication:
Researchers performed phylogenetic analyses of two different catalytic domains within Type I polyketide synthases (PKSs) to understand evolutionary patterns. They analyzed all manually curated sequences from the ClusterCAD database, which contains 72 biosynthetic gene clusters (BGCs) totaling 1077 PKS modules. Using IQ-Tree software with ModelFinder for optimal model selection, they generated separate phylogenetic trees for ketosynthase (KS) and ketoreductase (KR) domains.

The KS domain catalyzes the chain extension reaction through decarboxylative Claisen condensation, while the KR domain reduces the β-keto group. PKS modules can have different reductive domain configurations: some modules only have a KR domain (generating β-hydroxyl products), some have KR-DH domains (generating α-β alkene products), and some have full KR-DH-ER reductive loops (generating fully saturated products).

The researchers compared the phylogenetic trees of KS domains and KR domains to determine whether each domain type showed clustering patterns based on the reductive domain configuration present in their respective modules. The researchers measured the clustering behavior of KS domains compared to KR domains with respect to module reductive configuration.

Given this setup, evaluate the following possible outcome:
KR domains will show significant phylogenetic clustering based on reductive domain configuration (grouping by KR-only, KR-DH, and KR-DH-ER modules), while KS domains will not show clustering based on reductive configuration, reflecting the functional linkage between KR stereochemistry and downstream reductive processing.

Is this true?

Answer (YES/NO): YES